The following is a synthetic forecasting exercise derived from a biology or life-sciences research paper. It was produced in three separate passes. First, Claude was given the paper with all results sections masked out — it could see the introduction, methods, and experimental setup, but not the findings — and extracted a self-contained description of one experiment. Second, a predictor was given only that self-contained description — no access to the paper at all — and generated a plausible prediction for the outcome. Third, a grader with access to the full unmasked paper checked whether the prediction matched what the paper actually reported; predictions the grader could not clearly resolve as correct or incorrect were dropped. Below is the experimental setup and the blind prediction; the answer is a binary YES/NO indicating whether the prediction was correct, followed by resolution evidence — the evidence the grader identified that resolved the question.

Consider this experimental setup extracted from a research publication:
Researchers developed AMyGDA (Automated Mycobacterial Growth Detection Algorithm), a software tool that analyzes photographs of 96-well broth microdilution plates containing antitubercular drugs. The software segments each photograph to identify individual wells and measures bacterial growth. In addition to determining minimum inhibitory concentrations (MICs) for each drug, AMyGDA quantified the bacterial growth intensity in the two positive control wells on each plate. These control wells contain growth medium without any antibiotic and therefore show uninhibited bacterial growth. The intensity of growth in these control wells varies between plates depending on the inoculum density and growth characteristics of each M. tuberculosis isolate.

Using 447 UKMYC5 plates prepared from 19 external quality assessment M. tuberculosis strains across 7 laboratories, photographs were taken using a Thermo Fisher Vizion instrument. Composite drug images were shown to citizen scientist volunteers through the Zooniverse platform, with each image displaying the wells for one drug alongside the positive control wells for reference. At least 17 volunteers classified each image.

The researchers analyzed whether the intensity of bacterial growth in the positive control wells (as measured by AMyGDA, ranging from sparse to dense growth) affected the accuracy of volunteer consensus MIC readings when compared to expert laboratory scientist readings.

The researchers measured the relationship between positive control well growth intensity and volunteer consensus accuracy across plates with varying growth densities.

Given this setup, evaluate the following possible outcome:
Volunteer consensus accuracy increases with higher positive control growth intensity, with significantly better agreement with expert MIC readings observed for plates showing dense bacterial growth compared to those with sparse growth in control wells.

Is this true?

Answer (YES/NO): NO